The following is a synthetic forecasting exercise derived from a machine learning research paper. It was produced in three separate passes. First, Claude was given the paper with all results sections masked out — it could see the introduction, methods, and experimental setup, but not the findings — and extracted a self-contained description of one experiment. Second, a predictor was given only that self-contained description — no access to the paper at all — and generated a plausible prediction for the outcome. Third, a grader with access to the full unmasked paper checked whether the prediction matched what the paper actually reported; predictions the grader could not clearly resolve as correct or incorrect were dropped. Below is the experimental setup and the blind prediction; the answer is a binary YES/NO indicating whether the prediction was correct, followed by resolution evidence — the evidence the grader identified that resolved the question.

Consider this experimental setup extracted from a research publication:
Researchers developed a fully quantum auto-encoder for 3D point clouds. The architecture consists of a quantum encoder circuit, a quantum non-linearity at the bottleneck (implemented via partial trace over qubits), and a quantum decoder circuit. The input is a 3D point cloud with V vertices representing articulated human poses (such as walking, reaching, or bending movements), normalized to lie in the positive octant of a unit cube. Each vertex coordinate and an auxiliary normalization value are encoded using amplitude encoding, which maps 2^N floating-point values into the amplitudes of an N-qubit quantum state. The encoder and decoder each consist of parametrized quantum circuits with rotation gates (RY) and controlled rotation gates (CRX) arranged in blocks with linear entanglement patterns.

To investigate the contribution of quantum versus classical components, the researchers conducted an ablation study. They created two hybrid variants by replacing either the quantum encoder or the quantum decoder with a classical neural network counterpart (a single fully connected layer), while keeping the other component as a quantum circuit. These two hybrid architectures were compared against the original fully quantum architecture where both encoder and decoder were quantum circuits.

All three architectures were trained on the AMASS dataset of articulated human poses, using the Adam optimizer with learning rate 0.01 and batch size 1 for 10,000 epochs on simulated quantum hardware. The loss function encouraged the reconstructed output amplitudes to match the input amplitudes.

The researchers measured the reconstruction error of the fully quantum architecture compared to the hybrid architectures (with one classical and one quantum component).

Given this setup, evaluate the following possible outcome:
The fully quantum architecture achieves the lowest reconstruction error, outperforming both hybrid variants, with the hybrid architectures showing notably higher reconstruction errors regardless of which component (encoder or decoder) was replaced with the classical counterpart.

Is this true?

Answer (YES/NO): NO